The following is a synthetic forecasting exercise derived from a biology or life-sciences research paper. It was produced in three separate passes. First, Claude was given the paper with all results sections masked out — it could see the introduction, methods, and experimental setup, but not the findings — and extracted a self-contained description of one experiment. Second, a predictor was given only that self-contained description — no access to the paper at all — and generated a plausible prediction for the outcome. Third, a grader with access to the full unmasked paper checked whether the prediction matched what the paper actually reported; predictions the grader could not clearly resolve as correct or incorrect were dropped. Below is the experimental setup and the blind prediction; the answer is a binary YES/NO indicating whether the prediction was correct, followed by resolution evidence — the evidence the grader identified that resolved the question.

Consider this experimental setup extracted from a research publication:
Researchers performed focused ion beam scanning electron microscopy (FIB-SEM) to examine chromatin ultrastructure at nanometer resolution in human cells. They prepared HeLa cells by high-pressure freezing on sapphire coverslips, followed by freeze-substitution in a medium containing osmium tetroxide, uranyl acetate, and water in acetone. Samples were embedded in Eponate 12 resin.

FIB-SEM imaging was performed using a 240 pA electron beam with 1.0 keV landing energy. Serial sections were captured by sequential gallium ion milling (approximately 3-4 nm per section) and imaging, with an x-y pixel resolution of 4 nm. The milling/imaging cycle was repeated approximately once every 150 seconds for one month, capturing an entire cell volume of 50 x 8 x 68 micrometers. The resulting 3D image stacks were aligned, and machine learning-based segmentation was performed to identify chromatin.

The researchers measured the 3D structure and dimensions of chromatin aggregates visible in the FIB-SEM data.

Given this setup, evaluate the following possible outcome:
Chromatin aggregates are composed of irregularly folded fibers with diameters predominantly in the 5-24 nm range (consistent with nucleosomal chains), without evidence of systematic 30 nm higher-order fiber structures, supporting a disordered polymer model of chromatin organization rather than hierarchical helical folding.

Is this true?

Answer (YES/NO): NO